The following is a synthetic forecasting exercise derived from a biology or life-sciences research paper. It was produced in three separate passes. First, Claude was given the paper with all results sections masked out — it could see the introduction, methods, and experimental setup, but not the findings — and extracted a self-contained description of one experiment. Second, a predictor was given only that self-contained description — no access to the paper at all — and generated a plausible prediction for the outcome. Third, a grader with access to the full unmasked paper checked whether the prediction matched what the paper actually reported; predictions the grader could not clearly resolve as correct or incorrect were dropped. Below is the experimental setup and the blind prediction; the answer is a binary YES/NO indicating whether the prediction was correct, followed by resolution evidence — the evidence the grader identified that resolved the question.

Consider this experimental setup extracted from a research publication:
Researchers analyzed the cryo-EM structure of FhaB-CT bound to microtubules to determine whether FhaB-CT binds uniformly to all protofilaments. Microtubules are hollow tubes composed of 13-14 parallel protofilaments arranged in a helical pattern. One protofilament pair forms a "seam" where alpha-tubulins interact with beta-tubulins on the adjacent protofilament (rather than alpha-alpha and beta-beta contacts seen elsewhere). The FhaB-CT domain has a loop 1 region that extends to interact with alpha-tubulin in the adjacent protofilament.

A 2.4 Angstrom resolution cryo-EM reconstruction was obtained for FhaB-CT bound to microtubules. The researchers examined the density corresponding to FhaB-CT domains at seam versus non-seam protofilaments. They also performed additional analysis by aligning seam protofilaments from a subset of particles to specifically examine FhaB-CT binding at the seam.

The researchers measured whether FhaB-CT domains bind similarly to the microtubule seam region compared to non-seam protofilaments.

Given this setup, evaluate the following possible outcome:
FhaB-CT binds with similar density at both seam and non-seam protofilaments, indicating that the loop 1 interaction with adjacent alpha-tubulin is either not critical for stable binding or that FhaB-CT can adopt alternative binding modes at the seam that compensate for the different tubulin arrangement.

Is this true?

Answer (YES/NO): NO